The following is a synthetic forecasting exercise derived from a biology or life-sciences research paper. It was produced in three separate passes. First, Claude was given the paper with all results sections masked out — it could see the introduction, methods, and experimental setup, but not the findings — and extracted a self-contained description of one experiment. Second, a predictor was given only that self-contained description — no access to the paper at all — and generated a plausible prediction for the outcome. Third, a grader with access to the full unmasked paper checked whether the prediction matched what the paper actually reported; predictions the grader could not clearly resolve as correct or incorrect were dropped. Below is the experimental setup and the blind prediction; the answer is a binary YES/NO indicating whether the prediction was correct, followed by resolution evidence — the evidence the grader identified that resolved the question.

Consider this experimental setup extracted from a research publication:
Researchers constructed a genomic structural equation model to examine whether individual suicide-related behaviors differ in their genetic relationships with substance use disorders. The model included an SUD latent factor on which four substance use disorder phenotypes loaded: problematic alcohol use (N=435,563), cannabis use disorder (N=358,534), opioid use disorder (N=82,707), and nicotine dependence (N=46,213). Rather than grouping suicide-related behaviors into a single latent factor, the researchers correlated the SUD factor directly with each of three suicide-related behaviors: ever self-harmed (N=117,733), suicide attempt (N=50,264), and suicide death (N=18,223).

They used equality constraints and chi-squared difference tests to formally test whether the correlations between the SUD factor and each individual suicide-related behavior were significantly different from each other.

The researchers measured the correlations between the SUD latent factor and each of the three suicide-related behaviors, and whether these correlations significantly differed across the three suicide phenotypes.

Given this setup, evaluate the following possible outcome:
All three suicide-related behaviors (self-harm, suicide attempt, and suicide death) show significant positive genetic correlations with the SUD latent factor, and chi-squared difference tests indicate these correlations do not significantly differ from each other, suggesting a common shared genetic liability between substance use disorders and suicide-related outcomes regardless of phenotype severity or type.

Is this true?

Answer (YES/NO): YES